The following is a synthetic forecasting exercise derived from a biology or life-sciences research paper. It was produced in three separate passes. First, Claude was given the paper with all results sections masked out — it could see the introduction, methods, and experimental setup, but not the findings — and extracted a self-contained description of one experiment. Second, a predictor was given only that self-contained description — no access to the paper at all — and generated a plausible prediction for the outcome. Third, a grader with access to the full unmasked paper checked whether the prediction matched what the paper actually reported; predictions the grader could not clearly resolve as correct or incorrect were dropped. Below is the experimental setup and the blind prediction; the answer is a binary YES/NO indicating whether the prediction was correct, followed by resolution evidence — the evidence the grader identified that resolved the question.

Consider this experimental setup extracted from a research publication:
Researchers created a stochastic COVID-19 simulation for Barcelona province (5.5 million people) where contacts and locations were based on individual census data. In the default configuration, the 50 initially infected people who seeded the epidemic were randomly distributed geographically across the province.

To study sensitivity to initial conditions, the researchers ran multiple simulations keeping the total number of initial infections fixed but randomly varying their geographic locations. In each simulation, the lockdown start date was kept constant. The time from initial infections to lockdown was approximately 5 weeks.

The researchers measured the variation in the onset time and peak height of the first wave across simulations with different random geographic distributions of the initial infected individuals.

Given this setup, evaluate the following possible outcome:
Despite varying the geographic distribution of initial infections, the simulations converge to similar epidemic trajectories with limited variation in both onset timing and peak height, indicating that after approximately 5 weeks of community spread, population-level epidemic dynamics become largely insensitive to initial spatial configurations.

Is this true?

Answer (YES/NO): NO